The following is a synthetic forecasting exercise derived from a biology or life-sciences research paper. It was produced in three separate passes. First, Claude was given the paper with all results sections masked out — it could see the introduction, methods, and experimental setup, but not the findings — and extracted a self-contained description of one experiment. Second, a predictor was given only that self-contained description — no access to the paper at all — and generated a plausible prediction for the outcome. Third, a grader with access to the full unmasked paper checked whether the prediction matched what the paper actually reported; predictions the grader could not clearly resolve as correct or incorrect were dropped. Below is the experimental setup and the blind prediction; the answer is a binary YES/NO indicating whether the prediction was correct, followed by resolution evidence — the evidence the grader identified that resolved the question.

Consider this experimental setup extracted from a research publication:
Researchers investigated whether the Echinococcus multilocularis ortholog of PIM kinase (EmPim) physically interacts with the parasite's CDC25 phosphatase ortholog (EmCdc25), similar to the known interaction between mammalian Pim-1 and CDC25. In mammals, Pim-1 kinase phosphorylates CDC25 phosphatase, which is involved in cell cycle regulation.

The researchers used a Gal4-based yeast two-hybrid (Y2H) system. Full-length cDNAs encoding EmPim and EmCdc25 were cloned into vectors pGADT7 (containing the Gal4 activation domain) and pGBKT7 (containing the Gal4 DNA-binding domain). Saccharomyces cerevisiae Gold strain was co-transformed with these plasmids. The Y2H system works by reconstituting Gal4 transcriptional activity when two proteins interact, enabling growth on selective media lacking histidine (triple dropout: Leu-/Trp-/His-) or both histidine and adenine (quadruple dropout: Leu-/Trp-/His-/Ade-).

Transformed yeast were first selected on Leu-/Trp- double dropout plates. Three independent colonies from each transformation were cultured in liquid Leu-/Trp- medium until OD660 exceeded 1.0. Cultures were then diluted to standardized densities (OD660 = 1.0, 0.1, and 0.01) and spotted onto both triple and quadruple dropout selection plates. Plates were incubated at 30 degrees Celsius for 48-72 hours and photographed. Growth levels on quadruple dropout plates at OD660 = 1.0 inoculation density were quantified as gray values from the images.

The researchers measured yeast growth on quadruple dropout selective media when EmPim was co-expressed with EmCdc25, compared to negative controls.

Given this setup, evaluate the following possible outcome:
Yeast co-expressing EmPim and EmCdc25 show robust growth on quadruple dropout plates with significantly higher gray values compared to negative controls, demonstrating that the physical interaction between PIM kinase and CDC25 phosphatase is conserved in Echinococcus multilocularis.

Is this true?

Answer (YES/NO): YES